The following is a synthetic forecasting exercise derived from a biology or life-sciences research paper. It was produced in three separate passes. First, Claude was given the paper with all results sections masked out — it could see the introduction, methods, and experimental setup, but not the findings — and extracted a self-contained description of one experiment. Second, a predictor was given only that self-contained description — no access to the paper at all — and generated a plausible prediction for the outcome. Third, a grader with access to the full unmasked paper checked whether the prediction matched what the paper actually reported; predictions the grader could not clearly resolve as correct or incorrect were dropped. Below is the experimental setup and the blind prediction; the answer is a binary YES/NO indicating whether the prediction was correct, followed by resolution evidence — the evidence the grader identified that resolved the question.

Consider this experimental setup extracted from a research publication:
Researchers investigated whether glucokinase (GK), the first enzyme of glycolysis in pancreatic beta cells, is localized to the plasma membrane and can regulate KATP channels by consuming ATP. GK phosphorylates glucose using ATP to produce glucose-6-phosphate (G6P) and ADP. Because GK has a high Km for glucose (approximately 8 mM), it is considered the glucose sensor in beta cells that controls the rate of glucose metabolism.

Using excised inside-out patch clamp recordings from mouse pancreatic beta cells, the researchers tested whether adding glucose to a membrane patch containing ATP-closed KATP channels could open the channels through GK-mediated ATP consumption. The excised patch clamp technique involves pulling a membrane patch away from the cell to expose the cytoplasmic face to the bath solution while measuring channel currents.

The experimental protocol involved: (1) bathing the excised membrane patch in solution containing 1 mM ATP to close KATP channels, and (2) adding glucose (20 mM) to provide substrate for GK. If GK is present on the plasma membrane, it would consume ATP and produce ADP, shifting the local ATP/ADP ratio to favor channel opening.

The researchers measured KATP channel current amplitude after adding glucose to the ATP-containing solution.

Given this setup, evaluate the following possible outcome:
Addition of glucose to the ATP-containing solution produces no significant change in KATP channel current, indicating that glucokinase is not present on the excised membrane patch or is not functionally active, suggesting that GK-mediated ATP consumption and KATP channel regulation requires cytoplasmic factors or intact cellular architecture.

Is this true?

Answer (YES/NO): NO